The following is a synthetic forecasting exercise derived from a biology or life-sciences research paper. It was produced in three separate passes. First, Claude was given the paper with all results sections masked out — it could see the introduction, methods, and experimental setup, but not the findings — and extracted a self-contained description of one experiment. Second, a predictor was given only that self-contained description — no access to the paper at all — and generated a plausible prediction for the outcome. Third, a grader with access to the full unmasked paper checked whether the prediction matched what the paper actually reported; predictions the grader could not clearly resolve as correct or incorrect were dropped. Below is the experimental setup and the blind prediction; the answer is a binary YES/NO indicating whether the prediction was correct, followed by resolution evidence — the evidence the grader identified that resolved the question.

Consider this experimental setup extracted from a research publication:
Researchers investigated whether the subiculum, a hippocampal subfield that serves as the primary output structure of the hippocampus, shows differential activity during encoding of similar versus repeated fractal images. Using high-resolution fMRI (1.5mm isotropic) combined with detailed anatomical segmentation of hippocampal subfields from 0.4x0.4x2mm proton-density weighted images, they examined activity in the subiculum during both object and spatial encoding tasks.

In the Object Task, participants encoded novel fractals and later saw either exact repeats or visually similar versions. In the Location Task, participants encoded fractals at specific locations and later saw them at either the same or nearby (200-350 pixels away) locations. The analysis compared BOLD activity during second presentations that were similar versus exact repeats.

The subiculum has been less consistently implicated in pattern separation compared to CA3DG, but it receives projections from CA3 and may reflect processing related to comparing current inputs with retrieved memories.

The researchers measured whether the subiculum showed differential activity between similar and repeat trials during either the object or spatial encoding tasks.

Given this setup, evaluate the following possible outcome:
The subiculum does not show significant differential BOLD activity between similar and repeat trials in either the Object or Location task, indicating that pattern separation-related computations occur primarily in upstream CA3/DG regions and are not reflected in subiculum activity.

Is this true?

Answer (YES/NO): NO